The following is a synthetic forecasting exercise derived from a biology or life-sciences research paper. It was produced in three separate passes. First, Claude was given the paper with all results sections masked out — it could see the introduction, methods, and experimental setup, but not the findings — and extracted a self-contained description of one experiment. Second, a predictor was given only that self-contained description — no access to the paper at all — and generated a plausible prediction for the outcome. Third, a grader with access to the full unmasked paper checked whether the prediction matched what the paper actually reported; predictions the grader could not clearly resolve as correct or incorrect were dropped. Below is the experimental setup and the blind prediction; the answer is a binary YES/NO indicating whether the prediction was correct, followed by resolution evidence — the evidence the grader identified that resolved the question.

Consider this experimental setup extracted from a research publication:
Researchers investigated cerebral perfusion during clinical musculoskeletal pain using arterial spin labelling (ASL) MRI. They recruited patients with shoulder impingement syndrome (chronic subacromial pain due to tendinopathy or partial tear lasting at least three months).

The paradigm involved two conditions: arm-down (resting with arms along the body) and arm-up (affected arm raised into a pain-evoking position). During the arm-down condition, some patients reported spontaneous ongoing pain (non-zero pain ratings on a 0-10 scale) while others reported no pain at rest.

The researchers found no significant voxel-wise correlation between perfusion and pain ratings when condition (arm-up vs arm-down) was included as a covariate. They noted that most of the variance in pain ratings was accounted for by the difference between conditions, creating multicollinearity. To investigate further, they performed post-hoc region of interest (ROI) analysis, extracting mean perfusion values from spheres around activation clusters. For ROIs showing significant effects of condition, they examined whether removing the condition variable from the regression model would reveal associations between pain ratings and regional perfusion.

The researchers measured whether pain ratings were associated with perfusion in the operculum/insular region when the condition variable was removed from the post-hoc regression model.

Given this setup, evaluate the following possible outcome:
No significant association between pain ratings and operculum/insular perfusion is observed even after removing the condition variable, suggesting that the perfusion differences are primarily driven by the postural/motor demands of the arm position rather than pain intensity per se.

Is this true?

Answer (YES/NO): NO